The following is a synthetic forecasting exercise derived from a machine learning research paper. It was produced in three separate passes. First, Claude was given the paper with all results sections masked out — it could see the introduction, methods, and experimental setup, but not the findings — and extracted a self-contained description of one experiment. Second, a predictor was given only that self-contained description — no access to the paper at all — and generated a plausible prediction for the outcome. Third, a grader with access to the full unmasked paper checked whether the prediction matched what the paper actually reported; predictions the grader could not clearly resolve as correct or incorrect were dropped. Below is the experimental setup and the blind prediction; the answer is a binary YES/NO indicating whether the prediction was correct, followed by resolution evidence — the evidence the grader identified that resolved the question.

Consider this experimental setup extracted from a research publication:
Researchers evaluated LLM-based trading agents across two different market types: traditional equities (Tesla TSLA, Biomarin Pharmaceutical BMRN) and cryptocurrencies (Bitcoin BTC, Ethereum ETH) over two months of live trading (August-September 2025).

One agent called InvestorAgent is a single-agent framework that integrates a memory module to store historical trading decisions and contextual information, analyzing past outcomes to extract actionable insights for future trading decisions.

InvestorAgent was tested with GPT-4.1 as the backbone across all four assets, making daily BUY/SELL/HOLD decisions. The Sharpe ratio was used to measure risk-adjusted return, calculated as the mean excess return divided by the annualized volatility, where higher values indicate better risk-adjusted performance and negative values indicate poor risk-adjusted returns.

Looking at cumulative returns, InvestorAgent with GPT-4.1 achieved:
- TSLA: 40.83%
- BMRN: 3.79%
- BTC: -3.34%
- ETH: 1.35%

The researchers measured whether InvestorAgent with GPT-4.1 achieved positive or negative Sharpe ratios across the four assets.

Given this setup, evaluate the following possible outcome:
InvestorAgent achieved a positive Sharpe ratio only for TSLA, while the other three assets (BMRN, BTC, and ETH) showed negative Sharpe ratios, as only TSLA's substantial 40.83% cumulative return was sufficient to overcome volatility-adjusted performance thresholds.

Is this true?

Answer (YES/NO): NO